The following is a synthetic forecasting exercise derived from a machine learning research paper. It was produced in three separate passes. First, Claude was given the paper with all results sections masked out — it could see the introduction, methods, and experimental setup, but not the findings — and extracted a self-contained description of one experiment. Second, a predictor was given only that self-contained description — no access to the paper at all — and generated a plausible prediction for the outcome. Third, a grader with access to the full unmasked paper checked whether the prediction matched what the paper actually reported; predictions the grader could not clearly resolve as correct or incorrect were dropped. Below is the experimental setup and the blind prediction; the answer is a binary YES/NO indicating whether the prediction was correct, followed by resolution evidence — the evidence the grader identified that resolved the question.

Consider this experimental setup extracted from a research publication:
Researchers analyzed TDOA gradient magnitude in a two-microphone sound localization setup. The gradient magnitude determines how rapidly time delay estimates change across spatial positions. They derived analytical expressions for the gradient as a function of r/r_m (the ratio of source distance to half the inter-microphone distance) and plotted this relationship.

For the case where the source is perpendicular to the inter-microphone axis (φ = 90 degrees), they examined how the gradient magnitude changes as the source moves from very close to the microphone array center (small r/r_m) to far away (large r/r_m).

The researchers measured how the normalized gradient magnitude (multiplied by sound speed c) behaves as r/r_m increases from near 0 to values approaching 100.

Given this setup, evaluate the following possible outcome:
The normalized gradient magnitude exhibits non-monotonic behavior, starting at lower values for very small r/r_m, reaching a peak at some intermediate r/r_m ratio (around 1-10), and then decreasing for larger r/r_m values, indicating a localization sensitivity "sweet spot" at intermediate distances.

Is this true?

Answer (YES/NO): NO